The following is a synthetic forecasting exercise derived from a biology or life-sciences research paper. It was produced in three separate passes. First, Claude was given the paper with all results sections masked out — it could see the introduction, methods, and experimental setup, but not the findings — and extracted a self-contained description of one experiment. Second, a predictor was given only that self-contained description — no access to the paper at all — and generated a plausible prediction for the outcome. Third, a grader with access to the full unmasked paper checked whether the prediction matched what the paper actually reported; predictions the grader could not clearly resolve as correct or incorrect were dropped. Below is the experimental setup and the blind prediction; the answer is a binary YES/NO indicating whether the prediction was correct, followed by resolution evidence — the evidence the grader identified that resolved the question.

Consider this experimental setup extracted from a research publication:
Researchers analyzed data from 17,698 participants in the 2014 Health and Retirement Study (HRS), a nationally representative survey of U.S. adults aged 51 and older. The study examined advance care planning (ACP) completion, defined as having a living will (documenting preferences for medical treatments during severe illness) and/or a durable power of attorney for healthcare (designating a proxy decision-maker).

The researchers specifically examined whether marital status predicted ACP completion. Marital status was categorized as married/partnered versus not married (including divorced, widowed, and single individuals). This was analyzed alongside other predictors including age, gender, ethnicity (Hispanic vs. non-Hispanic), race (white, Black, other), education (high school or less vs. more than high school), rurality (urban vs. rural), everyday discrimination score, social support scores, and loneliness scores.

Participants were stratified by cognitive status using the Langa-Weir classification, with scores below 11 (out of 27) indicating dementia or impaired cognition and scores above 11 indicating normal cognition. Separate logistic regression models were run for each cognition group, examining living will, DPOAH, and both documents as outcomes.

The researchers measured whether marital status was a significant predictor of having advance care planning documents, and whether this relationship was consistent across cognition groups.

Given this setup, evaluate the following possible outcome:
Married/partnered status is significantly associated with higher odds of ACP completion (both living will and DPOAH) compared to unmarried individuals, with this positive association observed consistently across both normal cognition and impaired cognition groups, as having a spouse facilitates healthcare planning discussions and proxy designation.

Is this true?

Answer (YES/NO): NO